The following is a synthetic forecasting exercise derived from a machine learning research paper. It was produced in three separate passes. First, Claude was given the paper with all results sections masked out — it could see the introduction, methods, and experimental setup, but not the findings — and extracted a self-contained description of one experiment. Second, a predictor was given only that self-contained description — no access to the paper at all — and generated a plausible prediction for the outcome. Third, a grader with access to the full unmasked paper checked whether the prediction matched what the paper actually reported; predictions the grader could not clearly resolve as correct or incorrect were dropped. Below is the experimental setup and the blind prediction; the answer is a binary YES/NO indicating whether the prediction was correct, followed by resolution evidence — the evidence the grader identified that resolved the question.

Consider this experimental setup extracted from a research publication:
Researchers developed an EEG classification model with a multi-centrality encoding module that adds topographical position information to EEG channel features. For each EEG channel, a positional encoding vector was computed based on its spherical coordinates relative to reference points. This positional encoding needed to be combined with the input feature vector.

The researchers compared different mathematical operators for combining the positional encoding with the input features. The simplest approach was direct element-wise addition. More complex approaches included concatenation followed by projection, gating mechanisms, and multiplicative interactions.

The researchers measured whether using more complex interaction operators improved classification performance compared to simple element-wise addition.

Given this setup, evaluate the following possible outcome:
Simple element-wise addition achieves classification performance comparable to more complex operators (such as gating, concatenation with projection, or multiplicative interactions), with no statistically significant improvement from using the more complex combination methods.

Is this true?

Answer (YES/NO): YES